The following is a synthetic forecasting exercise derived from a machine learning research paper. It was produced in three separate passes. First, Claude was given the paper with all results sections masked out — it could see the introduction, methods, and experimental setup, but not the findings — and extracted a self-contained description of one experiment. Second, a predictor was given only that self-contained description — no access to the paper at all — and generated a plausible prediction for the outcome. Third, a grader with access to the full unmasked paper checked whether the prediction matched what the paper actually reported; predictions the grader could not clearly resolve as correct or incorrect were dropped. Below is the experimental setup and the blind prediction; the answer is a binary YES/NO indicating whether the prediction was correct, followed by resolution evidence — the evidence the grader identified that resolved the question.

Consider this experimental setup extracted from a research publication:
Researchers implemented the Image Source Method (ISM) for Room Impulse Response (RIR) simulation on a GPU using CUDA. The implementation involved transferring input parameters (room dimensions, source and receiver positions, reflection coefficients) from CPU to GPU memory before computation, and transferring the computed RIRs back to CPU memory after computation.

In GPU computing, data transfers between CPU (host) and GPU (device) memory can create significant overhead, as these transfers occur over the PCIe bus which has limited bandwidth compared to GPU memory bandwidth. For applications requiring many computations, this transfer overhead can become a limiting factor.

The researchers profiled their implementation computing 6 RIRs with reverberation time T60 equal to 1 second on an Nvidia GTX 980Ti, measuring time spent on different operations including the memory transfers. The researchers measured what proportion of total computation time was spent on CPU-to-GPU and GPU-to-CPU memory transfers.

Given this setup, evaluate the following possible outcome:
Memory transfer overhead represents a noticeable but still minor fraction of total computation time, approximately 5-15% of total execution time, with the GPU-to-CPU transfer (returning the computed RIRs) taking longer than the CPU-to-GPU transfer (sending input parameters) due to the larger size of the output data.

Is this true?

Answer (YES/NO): NO